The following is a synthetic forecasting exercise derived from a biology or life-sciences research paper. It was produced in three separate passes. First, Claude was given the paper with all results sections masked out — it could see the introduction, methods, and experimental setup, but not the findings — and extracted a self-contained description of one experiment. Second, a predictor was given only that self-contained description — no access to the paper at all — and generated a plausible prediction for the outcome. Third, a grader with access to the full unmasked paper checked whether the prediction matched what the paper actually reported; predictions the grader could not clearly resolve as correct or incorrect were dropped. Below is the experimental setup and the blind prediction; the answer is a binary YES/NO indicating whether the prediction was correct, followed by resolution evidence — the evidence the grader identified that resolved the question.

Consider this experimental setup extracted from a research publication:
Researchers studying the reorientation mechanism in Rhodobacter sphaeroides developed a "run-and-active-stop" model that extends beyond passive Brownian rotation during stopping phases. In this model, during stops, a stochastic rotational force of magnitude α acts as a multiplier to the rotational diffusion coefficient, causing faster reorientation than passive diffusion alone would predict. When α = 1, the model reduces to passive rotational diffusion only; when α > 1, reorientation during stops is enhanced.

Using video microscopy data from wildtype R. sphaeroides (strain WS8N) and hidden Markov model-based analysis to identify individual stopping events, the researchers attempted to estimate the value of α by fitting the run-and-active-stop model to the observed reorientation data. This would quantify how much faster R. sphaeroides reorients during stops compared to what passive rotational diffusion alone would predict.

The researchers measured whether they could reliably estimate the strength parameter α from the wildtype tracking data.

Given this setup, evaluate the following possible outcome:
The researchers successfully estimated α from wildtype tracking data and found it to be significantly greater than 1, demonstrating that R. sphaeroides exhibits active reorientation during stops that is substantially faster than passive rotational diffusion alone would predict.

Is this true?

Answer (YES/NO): NO